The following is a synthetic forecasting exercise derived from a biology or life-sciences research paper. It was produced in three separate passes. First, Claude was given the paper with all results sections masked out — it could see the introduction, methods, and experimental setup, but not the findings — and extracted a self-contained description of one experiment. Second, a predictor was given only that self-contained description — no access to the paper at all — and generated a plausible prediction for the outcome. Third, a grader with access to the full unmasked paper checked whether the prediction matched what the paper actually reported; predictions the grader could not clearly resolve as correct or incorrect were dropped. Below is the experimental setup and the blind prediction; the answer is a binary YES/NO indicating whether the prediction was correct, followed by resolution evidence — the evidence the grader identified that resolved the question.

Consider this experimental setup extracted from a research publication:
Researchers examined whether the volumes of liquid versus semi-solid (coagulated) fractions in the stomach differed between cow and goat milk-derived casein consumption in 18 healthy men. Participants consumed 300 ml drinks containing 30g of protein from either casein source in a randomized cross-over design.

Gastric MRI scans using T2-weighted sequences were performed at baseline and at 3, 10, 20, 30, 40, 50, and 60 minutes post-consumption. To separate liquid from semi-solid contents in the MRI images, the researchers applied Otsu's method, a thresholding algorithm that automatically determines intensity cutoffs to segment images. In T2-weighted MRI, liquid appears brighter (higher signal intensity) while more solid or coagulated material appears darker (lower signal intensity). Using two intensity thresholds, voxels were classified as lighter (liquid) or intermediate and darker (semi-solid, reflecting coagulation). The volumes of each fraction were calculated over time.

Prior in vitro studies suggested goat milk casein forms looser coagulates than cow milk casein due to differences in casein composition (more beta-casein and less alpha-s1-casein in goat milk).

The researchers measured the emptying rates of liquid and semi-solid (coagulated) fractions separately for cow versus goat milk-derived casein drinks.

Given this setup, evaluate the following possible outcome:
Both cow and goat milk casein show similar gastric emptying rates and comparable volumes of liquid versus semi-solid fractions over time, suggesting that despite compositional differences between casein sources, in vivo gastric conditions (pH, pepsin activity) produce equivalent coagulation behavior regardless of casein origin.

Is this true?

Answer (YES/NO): NO